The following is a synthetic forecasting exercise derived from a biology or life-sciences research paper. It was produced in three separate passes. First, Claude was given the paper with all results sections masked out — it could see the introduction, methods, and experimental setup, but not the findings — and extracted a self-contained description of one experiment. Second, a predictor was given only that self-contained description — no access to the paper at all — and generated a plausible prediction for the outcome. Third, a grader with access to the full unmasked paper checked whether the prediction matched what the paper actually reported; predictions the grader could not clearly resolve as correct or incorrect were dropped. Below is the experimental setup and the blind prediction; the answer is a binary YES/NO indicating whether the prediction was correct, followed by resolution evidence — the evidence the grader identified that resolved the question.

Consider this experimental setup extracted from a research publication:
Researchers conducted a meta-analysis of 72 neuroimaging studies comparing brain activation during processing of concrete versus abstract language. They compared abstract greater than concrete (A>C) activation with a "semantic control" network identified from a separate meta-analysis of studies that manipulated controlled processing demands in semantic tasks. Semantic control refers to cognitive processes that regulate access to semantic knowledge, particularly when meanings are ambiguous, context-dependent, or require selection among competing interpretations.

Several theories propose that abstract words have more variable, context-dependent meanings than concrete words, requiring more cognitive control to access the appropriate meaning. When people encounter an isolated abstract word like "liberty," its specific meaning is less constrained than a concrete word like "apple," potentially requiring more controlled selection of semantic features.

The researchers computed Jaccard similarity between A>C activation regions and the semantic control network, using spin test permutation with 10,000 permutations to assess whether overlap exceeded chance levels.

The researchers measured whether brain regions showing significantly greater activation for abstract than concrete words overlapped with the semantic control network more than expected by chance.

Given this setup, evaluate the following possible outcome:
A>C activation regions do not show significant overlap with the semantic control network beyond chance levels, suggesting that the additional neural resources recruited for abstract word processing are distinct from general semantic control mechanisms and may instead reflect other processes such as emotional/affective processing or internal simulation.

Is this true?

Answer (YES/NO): NO